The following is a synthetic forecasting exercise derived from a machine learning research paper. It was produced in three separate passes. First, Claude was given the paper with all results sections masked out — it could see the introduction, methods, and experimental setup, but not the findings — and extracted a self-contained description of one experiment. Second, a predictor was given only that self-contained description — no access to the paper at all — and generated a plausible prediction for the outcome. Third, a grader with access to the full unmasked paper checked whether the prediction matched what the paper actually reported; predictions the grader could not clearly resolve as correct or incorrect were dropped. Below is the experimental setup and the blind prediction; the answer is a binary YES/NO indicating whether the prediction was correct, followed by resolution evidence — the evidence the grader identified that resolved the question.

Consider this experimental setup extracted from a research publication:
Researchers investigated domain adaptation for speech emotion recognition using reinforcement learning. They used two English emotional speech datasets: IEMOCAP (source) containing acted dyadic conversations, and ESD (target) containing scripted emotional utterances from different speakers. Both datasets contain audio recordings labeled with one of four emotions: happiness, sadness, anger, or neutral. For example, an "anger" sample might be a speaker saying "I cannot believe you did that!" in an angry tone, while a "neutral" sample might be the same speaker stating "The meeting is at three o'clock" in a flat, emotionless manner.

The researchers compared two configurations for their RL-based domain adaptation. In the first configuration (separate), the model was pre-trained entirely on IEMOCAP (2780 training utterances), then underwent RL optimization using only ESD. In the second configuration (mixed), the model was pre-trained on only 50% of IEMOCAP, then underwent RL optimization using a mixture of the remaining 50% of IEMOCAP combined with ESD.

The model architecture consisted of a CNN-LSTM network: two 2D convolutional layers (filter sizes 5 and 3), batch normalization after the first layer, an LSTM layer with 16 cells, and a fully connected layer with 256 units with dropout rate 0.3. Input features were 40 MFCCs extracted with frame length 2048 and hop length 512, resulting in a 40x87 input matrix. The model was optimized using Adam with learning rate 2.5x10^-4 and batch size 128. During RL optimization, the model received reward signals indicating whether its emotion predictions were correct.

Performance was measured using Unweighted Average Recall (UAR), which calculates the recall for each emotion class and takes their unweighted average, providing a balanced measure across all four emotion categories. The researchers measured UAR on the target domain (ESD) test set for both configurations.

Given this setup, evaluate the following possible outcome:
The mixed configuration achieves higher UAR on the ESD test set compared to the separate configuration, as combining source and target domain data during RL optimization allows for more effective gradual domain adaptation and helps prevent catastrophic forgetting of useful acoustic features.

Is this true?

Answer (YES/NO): YES